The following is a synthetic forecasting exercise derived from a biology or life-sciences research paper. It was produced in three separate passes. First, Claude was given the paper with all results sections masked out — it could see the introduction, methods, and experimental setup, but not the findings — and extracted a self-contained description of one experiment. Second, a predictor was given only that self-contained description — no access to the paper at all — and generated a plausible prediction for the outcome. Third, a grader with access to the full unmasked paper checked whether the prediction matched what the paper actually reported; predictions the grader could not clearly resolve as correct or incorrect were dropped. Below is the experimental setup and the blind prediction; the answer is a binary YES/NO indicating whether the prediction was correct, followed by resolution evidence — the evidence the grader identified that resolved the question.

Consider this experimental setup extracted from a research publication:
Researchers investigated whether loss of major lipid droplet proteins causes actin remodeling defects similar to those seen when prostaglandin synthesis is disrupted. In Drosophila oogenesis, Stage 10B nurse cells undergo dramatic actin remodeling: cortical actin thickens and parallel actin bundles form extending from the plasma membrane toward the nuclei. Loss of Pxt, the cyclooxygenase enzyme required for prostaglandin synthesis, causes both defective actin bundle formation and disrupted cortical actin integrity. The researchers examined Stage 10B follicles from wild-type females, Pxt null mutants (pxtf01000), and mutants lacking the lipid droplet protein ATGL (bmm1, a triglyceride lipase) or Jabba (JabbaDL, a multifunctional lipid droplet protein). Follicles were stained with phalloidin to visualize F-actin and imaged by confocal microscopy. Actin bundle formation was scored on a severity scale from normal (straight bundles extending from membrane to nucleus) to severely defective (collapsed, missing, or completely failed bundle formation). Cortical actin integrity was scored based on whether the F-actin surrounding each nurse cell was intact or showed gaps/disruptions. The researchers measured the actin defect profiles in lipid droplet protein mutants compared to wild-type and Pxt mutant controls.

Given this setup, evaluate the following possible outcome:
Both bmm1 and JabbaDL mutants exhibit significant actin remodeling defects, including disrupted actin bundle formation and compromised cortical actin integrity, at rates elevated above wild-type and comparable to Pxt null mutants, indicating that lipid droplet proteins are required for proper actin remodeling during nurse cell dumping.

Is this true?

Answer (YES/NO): YES